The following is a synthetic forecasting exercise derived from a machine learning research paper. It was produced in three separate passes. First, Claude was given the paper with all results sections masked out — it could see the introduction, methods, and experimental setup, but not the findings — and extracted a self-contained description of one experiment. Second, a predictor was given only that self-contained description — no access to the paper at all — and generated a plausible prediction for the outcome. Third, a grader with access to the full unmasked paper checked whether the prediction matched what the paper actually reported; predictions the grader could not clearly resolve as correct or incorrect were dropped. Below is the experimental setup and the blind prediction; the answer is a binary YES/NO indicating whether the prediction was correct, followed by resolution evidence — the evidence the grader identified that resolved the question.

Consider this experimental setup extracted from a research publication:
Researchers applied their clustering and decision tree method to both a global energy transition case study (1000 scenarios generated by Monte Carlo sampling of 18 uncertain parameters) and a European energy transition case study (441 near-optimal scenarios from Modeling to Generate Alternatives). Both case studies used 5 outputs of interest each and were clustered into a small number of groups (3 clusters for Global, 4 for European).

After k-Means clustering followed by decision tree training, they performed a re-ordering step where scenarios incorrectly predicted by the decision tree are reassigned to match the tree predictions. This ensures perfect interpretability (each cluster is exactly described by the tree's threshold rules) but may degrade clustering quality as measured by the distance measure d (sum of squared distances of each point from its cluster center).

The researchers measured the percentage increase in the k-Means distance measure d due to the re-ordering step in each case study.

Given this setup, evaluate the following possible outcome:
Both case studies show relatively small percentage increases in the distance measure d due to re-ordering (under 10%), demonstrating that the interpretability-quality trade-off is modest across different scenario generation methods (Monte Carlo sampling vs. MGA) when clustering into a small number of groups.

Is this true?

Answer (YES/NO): YES